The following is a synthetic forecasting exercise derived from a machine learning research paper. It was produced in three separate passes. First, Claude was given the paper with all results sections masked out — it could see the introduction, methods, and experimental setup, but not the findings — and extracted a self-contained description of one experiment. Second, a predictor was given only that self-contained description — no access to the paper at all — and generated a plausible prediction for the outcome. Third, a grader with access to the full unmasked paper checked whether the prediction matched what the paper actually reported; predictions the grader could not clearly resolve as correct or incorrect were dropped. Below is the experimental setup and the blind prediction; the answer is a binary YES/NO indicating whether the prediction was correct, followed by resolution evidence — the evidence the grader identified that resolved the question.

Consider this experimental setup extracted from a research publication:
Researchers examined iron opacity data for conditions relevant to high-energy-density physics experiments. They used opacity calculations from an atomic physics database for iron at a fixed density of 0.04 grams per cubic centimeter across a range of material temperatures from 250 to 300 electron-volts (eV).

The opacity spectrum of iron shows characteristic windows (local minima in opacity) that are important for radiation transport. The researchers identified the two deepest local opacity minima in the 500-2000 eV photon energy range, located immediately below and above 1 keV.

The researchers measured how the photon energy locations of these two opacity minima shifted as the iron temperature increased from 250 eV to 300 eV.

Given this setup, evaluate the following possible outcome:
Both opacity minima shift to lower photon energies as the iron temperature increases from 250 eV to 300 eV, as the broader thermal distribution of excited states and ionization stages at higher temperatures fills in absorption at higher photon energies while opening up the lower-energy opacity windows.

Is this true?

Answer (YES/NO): NO